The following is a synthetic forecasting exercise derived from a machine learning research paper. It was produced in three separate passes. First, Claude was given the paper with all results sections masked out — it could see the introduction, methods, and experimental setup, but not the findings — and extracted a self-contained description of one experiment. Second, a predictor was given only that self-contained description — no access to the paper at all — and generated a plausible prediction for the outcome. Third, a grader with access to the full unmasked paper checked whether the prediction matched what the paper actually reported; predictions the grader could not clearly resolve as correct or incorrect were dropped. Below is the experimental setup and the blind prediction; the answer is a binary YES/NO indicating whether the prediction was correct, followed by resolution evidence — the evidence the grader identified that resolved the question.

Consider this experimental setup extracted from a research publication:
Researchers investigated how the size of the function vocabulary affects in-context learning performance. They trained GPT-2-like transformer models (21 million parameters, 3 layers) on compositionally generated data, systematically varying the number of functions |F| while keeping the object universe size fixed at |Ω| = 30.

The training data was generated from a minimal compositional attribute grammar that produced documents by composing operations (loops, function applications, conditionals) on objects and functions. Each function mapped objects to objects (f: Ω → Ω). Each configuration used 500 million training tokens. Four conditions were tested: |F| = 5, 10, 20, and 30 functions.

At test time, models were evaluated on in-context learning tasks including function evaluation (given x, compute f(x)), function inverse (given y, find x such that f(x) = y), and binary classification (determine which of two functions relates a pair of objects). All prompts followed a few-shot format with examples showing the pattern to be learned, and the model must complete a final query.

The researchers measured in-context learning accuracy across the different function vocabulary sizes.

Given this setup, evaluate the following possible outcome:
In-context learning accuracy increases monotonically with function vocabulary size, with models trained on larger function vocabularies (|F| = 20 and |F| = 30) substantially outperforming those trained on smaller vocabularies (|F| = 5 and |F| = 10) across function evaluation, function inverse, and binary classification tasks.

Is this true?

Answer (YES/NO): NO